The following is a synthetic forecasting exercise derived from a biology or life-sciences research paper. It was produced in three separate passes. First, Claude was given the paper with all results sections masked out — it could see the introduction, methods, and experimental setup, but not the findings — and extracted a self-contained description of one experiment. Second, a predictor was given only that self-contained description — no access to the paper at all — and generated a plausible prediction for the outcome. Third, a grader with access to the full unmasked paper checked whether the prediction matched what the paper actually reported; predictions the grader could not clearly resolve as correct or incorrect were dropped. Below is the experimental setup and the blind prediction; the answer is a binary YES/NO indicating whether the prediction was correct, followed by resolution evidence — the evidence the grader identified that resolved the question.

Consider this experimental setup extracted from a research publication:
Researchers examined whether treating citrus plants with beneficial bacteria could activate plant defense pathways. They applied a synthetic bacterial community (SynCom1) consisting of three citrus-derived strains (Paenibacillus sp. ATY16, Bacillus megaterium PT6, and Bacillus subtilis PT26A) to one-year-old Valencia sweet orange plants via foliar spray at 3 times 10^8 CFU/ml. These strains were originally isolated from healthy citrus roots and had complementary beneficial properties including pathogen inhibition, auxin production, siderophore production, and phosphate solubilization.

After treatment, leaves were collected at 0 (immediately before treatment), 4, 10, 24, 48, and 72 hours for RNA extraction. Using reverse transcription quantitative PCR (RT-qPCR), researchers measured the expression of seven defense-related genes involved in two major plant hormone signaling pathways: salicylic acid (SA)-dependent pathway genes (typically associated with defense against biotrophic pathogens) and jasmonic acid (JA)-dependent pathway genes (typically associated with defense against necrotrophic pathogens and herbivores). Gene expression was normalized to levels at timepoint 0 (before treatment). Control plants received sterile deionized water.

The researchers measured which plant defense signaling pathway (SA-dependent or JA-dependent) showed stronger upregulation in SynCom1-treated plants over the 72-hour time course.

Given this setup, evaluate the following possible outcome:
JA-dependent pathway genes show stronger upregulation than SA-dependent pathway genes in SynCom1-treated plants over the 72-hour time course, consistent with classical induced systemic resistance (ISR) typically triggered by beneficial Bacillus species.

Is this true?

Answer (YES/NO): NO